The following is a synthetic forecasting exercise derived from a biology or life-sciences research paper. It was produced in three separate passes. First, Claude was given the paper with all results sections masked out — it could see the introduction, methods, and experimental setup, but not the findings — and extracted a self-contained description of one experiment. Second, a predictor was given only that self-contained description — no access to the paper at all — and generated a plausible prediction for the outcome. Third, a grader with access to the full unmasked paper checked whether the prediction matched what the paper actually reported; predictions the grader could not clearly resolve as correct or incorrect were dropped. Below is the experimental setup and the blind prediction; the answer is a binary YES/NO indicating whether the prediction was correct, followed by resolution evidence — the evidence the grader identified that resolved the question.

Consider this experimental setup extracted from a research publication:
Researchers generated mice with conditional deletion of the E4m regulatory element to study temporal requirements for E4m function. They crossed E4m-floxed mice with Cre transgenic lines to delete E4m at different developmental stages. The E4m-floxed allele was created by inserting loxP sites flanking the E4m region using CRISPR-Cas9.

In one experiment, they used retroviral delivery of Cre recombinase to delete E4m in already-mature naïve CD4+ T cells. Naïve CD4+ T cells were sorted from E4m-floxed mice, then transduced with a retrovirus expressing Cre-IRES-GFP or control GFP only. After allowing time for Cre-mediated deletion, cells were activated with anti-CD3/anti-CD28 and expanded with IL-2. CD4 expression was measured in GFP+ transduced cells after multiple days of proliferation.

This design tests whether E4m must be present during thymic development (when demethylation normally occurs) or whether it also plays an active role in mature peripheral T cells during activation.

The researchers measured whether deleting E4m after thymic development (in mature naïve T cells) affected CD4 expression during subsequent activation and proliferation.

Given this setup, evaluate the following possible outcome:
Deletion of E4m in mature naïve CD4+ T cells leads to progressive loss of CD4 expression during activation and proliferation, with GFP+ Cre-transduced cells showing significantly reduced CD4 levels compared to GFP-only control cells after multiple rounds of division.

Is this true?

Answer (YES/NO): NO